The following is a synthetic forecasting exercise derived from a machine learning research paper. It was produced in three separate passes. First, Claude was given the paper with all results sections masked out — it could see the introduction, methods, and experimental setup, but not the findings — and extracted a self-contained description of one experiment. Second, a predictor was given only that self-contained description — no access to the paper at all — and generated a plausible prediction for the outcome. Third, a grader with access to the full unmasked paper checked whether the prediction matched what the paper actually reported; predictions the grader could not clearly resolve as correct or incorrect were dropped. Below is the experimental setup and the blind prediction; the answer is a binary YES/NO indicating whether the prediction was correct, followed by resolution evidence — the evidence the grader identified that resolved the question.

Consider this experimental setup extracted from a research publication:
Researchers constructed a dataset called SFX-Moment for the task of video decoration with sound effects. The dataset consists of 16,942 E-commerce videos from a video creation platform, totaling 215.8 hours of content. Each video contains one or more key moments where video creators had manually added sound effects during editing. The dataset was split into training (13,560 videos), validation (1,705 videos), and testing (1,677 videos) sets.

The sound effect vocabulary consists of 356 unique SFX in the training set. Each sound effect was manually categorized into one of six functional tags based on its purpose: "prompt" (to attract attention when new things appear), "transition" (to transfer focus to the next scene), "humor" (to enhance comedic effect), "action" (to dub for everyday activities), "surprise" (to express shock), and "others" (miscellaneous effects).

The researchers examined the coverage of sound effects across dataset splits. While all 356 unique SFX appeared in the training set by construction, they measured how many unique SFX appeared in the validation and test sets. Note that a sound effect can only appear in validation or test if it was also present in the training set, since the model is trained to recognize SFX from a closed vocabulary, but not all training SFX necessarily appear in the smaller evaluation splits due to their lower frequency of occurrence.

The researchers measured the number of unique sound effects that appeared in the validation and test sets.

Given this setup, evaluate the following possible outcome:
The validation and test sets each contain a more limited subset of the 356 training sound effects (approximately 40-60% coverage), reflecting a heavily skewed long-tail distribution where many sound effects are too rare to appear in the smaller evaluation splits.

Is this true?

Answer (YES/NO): NO